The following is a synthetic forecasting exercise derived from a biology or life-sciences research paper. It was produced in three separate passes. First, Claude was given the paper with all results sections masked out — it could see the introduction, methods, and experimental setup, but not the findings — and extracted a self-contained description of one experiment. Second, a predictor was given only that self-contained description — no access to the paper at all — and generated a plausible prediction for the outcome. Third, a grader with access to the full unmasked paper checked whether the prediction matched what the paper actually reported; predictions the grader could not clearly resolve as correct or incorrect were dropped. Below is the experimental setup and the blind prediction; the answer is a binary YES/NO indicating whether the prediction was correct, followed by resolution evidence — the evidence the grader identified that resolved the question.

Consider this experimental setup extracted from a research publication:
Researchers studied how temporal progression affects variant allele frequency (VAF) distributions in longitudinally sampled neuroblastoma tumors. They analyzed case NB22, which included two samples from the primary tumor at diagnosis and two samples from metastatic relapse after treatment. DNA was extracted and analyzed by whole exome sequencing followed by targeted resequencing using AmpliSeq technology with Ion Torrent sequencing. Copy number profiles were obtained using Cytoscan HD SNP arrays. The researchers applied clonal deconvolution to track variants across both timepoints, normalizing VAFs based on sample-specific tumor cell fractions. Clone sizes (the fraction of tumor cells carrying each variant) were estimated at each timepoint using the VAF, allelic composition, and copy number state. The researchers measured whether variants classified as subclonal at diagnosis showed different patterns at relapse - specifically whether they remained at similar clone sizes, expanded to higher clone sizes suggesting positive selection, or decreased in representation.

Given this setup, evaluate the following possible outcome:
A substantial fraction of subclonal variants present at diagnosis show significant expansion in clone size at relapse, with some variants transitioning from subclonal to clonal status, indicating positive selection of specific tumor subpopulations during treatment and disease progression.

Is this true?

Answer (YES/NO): NO